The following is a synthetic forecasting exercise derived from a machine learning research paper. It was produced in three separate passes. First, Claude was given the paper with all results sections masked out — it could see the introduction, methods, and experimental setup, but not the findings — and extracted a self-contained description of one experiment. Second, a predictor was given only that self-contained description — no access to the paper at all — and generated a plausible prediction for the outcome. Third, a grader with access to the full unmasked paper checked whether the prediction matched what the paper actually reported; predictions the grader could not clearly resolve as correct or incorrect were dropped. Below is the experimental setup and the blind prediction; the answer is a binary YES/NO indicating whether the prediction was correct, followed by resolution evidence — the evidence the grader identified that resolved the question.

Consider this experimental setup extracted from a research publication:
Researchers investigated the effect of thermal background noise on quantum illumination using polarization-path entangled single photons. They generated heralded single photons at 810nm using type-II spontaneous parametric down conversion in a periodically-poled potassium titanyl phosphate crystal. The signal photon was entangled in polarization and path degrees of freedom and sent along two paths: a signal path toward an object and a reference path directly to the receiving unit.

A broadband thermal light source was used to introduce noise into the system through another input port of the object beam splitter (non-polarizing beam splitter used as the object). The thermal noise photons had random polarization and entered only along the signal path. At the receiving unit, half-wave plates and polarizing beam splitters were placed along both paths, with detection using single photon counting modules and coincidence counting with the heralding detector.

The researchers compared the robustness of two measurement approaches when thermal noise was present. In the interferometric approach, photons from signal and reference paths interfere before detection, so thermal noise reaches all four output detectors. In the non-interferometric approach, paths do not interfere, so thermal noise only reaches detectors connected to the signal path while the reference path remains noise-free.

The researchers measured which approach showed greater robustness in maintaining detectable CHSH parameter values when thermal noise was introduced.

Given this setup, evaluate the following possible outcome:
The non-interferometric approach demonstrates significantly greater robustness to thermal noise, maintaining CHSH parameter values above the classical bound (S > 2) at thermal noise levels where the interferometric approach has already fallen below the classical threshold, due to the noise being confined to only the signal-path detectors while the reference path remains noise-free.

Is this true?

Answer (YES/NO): YES